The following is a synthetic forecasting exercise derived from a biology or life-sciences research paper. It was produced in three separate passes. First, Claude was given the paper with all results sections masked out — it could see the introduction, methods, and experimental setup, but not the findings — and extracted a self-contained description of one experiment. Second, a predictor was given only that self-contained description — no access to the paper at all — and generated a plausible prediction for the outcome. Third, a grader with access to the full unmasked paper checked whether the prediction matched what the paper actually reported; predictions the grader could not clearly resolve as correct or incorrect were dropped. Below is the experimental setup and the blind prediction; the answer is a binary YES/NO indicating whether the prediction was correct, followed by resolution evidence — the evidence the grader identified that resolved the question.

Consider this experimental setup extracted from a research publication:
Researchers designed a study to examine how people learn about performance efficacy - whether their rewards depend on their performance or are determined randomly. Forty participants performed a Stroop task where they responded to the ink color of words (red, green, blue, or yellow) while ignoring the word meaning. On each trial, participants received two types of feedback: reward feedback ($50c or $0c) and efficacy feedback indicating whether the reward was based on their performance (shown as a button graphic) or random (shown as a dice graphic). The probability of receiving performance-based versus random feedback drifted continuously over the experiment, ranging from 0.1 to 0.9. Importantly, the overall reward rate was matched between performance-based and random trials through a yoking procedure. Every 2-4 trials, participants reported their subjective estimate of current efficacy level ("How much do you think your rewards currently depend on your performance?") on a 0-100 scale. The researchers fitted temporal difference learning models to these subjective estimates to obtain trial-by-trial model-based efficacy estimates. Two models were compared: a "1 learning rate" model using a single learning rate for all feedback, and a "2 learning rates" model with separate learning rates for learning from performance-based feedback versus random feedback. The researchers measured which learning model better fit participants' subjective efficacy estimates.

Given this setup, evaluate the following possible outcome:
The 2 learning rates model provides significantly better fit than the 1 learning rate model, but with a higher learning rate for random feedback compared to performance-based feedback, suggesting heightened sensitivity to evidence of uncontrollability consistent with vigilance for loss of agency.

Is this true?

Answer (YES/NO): NO